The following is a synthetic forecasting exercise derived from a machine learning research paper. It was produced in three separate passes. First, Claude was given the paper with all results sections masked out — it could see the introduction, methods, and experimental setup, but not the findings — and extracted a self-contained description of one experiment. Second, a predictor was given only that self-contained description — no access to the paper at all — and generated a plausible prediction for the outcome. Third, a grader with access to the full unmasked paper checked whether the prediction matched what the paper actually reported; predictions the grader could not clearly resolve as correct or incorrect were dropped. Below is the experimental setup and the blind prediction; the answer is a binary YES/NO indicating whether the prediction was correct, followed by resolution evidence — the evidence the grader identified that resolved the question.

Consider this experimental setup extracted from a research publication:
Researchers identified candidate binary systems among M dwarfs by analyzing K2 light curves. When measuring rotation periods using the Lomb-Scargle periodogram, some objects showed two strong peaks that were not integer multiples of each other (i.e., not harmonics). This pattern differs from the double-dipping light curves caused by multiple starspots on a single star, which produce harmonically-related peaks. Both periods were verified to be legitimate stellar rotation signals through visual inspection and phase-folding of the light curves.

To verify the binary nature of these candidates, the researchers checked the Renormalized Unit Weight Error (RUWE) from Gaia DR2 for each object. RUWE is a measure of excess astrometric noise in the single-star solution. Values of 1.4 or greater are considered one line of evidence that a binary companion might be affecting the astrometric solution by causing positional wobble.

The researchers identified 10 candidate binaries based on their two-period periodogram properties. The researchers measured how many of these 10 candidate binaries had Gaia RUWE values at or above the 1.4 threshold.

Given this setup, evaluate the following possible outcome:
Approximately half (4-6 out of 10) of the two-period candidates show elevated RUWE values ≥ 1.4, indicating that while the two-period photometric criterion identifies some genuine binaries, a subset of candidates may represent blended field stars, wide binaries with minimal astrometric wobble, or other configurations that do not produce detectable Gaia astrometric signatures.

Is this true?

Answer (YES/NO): NO